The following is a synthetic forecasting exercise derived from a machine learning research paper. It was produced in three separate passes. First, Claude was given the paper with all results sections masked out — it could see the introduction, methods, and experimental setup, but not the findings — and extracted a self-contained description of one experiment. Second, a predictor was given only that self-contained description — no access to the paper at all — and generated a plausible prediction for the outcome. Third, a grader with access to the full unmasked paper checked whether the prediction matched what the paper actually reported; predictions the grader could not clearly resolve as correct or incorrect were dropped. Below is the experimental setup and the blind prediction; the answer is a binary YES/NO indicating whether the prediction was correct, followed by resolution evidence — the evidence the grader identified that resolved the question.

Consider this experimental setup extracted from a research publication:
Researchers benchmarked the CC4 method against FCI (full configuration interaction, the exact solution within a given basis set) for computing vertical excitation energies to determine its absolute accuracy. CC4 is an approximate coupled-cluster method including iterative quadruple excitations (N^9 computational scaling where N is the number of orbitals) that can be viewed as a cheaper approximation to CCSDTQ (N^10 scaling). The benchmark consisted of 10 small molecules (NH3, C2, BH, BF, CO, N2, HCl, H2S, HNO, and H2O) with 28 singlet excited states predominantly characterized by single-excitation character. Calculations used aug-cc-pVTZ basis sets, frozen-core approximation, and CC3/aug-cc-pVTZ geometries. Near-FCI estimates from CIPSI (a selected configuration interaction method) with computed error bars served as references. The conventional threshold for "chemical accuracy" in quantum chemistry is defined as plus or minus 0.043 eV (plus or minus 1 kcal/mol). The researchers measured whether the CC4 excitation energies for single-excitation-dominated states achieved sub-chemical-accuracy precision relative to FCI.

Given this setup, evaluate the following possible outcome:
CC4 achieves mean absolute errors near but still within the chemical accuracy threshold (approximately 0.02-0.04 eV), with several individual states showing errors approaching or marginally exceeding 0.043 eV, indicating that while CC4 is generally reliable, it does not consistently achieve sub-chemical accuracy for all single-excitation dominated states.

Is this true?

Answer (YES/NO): NO